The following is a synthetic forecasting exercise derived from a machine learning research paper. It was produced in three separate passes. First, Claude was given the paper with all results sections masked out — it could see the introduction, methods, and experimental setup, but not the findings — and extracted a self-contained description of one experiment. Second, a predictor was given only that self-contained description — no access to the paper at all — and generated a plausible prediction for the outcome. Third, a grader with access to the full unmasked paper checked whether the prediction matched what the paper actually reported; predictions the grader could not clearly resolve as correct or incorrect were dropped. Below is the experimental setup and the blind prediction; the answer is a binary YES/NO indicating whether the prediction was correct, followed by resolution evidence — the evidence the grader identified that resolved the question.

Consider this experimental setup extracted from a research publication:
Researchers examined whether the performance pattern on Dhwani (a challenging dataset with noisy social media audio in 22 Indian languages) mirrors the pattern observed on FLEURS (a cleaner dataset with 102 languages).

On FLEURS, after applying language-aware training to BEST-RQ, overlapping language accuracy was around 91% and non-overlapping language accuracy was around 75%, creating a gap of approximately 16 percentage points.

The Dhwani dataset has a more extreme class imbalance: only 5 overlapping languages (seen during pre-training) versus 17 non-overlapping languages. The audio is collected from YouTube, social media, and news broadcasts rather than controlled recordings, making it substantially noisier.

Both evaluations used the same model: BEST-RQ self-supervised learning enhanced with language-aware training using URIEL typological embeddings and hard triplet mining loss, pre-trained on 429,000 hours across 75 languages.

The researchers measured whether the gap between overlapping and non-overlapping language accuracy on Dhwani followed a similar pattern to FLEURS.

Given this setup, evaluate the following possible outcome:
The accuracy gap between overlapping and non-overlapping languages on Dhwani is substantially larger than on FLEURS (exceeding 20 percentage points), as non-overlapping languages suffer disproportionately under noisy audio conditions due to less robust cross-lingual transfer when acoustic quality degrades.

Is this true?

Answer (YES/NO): YES